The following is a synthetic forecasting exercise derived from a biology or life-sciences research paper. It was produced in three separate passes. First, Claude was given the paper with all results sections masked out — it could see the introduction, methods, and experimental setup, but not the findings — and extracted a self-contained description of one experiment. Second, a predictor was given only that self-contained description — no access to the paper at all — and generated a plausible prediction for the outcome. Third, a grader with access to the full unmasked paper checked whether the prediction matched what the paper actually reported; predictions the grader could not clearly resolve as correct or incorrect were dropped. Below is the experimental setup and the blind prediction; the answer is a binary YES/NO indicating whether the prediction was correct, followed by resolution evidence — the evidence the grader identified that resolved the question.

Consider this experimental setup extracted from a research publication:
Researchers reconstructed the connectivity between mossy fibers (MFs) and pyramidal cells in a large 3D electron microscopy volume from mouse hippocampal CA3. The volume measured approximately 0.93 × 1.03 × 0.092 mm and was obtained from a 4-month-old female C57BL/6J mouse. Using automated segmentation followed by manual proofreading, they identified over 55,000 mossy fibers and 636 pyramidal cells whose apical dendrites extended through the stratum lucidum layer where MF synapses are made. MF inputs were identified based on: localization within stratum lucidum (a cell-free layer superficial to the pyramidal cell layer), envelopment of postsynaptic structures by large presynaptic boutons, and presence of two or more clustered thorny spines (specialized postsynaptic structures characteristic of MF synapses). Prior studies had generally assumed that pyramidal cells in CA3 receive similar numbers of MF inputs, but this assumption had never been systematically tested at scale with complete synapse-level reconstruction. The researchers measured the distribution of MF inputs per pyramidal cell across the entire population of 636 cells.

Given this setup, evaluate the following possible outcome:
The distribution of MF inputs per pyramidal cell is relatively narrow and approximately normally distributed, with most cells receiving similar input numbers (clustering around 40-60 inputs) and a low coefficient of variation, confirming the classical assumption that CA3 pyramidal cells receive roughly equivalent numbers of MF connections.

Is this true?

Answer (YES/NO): NO